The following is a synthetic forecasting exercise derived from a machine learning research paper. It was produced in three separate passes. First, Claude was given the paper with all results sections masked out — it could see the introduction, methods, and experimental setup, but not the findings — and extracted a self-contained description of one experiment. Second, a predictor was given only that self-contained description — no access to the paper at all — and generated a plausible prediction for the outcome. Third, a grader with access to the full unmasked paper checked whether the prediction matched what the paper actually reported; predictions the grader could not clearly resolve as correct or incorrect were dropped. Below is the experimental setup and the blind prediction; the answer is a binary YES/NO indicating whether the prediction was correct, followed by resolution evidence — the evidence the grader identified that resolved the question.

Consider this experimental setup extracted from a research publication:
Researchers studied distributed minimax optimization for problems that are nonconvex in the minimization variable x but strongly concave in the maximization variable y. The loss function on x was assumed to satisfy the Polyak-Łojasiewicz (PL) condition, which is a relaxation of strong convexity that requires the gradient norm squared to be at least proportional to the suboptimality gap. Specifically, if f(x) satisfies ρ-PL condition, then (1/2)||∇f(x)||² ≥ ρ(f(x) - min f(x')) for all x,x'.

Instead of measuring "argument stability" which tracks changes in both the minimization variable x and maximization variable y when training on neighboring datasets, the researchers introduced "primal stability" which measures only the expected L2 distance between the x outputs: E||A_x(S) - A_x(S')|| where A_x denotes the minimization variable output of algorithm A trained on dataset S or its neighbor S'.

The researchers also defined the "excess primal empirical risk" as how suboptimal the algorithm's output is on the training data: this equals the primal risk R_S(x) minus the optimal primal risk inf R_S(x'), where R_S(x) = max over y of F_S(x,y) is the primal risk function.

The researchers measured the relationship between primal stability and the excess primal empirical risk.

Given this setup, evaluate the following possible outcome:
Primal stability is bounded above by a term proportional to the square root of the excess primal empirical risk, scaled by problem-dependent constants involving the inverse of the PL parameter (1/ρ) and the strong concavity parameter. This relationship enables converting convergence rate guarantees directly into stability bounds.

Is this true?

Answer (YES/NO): YES